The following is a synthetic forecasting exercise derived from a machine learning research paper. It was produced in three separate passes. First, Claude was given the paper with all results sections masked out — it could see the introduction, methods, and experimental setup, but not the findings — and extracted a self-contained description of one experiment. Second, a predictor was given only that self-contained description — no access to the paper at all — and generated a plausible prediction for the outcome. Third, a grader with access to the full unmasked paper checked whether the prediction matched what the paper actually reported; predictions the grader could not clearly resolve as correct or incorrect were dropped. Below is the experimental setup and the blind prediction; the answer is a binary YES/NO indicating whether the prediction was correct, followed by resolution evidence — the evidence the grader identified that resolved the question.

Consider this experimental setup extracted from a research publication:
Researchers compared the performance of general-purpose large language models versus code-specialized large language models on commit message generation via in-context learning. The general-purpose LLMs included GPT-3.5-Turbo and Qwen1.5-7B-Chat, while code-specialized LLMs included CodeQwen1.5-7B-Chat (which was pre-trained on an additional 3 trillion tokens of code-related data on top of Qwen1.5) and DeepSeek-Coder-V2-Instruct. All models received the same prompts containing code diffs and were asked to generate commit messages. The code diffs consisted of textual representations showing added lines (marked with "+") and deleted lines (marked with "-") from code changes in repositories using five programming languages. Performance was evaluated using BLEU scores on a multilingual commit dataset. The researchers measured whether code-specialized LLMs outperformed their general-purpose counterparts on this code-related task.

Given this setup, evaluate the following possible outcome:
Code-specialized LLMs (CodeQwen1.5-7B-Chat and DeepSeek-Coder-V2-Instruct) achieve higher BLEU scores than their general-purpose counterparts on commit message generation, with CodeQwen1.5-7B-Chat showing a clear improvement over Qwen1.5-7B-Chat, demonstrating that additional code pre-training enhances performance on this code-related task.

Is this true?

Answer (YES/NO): NO